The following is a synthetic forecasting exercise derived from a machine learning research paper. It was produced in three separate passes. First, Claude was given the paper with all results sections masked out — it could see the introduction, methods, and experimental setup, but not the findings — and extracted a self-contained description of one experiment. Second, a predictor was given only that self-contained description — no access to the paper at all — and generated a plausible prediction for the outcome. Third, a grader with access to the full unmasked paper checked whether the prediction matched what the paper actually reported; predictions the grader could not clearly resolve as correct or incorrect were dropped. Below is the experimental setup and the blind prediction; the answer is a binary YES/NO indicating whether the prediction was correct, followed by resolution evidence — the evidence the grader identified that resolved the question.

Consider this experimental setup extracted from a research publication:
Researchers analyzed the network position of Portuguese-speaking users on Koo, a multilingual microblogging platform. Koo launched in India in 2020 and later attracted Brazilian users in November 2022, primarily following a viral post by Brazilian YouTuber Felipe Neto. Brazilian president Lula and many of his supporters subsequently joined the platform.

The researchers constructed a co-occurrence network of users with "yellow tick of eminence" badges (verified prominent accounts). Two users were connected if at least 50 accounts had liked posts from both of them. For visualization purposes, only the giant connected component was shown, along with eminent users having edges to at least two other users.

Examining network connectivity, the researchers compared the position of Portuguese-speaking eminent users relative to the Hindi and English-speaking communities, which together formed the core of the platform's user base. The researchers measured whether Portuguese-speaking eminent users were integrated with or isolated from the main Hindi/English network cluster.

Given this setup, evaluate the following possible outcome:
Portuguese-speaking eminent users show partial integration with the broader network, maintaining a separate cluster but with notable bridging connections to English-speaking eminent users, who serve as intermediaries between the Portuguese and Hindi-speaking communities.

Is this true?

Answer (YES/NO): NO